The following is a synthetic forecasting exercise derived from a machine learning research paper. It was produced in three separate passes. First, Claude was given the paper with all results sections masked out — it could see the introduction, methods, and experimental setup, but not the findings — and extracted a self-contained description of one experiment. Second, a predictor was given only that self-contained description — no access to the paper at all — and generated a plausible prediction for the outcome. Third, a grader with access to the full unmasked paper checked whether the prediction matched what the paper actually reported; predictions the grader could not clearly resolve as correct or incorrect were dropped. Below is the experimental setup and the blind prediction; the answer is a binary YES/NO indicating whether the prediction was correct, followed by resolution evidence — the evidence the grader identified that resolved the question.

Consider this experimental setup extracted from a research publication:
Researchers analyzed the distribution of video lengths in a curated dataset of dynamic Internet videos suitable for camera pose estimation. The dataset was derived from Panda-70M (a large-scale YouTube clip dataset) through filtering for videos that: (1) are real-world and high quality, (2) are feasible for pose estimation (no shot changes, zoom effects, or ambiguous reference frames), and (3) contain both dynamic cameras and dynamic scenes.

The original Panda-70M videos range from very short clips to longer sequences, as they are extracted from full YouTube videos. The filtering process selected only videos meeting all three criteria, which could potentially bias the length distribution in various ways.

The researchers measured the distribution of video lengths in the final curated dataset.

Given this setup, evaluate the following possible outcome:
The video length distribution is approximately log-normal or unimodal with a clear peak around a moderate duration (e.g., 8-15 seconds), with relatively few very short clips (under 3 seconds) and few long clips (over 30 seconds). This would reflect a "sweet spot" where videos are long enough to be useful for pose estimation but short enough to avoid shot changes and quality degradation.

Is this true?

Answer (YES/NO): NO